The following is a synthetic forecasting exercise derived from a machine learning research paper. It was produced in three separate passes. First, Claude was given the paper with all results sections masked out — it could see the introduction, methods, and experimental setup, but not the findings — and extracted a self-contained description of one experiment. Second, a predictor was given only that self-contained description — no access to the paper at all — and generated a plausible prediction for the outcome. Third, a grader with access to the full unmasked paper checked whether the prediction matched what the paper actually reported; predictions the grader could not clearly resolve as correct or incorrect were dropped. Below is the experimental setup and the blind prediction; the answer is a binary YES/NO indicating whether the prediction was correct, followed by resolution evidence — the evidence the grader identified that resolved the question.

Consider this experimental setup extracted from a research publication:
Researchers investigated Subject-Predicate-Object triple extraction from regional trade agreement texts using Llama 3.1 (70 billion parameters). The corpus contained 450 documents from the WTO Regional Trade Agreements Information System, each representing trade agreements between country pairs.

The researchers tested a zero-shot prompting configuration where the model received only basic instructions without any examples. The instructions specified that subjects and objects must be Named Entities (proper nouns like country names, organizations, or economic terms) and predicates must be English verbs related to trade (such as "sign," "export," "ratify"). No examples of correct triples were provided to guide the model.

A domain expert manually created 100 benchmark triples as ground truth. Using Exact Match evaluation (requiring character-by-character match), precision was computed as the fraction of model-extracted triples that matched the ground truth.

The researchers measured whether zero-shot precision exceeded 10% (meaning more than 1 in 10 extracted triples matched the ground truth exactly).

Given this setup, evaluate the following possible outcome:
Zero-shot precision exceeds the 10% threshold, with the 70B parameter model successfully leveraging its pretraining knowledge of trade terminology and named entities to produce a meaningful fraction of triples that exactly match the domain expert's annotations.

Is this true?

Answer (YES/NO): NO